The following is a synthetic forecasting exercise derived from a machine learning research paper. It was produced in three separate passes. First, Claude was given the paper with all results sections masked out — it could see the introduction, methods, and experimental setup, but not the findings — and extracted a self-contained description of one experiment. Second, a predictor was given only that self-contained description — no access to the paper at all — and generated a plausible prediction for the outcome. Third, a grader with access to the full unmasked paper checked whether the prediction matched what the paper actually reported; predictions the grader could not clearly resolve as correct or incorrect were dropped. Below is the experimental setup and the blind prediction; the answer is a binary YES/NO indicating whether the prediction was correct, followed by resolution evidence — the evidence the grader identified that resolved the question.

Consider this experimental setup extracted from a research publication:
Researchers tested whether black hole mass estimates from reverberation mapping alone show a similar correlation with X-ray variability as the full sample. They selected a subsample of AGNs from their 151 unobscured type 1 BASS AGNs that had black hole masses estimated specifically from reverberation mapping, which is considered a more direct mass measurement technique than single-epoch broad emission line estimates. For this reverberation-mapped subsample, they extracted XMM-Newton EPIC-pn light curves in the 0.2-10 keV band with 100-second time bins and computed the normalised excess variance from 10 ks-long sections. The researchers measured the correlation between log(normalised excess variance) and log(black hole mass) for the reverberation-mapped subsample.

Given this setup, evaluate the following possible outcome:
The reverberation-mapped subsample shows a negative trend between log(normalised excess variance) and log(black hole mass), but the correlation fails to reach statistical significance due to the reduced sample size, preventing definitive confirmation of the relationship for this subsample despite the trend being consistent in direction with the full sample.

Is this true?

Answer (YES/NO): NO